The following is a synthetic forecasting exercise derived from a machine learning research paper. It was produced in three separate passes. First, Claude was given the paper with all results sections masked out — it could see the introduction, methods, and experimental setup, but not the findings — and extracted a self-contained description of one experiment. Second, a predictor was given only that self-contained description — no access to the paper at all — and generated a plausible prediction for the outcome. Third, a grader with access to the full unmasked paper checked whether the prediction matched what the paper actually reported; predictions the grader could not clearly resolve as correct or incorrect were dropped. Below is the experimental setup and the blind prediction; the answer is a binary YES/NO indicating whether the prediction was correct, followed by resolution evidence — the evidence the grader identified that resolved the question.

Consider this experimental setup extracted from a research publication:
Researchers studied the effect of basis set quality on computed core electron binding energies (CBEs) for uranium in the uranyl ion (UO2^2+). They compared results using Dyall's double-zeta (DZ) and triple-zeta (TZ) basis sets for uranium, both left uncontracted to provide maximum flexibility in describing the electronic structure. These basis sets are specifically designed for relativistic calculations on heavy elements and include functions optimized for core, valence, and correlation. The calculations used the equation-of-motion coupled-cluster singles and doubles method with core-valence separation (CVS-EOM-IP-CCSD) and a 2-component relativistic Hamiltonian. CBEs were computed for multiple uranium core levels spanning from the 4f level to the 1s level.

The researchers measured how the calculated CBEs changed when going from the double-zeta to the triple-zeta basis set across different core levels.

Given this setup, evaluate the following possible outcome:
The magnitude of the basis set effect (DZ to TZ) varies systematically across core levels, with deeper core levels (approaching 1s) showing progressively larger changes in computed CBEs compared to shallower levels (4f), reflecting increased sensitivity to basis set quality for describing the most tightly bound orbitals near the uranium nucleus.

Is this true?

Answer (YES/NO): NO